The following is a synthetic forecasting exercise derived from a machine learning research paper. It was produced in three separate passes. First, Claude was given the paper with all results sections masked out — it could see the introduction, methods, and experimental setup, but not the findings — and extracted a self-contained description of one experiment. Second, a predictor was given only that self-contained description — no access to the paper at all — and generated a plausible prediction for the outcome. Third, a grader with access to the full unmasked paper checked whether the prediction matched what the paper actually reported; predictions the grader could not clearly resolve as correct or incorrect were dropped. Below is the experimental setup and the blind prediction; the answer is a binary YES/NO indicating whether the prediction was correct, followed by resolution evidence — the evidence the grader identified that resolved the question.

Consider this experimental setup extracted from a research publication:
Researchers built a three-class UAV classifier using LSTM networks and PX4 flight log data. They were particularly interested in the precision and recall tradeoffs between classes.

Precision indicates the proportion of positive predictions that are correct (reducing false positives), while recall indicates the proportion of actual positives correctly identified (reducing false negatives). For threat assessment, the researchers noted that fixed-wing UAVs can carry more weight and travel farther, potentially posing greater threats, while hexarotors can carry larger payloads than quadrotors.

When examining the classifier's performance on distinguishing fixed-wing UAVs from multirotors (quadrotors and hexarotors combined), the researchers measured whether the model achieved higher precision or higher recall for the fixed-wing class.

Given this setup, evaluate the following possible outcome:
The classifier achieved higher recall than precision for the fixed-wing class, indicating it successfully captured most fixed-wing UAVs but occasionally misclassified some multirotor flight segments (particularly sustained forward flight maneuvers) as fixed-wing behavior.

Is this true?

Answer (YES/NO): NO